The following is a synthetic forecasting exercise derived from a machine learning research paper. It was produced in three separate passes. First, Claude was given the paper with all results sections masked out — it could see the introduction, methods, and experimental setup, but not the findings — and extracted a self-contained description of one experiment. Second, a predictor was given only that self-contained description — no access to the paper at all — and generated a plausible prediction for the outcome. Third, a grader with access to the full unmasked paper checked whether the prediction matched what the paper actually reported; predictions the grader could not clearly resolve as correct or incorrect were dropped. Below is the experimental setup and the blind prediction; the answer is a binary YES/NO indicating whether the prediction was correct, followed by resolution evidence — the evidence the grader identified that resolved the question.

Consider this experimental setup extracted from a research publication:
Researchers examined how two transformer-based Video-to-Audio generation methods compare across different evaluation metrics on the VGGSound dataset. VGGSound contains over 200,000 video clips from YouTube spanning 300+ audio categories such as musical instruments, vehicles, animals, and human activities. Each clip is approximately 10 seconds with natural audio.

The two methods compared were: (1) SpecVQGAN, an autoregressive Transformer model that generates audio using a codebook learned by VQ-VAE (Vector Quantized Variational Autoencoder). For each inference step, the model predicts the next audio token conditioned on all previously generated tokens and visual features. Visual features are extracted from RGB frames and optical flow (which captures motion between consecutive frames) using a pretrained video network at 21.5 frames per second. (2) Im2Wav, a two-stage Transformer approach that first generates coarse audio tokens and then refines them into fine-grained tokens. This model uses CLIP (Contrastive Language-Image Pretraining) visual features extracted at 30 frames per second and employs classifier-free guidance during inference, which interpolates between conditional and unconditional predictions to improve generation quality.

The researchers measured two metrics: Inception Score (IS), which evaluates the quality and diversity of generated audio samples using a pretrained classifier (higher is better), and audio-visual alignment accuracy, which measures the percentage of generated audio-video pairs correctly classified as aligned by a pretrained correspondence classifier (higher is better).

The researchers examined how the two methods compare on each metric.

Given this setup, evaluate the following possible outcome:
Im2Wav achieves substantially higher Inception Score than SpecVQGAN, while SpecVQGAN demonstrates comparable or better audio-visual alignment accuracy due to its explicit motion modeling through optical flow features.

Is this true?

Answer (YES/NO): NO